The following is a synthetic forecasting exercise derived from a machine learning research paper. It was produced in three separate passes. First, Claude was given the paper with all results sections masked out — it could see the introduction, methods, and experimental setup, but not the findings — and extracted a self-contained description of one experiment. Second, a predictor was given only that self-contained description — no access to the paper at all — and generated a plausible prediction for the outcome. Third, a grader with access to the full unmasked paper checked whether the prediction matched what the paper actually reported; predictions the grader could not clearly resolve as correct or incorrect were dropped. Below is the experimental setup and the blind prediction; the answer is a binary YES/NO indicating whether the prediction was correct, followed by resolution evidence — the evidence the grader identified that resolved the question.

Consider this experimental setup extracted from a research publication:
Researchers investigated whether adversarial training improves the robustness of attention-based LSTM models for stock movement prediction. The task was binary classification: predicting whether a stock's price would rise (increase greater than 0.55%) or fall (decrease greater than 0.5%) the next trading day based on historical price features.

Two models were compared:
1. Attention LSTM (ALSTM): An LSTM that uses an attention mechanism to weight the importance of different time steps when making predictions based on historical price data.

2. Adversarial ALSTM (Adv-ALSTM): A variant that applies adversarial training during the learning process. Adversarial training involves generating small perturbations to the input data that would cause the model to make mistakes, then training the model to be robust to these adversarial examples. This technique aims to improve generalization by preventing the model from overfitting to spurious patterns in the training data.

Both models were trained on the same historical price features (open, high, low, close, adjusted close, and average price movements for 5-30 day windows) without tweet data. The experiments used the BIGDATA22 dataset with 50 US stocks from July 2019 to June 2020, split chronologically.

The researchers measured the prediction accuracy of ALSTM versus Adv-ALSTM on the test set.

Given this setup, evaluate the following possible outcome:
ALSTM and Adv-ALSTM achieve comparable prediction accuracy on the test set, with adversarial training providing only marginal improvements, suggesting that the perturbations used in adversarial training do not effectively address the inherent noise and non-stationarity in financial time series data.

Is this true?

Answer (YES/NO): NO